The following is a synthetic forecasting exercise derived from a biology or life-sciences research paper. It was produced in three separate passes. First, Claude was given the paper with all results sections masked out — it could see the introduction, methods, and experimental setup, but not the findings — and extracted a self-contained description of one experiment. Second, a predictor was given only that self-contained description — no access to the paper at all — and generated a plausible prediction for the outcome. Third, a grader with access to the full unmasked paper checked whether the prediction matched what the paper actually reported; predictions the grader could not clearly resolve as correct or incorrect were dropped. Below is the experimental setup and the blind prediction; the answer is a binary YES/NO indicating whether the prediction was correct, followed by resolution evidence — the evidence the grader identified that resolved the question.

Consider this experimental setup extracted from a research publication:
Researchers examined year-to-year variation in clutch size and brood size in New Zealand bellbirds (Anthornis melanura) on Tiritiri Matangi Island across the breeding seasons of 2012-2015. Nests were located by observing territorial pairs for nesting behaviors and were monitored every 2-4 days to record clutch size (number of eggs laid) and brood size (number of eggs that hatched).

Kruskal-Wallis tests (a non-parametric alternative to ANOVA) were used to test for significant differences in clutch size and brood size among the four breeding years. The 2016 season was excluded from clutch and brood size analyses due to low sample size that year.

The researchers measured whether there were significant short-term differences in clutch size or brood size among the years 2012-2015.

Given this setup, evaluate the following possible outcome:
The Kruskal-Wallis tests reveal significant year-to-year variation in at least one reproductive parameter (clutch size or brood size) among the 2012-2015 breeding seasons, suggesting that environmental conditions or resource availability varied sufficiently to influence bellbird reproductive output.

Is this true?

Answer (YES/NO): NO